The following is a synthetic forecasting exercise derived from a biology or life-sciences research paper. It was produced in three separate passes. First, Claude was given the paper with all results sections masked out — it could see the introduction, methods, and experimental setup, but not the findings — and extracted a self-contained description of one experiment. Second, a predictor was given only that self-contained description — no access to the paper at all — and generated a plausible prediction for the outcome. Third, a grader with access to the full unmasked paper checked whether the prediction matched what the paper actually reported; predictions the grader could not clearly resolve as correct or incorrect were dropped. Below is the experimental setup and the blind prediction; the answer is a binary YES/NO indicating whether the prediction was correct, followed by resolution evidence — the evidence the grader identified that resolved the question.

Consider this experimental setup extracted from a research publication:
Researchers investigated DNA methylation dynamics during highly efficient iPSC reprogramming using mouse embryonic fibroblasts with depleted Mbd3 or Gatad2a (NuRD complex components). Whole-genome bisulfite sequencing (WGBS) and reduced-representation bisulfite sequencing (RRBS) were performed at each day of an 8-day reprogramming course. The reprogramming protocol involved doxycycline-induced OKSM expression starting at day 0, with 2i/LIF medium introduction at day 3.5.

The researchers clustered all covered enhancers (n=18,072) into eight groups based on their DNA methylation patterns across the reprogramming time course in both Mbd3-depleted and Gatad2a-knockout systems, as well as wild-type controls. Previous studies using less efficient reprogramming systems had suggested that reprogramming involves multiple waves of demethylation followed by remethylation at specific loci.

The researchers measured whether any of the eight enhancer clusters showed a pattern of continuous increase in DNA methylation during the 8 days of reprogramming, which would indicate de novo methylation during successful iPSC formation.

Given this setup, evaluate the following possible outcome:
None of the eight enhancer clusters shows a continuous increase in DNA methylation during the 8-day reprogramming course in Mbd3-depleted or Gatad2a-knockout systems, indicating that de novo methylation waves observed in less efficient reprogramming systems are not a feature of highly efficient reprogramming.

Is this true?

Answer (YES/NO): YES